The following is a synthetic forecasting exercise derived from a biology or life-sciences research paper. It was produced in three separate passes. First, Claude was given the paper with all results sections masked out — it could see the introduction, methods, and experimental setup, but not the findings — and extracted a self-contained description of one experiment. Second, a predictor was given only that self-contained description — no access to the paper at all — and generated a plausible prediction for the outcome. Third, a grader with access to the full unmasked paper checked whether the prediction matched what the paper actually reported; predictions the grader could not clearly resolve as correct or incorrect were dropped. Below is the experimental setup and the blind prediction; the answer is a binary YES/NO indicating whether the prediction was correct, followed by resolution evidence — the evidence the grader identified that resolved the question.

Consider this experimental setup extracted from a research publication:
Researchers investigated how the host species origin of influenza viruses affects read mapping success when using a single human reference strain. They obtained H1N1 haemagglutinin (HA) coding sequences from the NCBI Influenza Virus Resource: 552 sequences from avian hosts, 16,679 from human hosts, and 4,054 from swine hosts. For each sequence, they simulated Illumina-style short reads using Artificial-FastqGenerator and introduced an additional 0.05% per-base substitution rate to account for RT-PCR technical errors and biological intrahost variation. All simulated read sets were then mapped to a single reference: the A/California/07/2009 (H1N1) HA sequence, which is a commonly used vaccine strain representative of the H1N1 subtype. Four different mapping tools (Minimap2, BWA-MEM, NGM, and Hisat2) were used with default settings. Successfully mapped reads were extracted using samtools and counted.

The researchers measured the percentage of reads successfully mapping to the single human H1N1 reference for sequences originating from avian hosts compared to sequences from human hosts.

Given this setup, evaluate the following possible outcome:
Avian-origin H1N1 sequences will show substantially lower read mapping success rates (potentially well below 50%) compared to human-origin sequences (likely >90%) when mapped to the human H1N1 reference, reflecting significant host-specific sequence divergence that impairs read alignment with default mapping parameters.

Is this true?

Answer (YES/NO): YES